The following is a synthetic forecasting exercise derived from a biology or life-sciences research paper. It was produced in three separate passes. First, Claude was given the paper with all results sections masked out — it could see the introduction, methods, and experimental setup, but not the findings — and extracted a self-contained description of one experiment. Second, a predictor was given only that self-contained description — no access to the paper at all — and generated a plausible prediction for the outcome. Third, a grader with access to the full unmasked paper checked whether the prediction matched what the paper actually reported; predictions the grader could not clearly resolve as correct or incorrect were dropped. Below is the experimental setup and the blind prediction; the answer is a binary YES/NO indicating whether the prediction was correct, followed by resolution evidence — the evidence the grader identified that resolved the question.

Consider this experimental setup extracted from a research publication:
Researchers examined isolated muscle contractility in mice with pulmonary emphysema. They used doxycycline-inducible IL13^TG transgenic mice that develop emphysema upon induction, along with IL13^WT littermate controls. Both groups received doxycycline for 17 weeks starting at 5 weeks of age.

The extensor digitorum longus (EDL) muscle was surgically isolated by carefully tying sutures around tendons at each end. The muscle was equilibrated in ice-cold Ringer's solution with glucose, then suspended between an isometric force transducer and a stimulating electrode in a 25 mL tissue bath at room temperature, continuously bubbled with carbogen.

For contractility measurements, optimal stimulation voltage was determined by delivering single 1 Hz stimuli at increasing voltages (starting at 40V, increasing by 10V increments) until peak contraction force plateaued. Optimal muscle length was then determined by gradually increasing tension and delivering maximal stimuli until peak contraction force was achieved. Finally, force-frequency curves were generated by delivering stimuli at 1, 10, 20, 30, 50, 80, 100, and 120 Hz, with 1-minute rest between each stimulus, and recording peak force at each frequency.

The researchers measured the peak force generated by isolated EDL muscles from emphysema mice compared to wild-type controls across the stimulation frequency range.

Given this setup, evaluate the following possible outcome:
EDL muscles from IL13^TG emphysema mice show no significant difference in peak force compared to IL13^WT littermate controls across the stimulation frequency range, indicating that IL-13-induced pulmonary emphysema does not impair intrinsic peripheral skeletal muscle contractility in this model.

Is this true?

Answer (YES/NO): NO